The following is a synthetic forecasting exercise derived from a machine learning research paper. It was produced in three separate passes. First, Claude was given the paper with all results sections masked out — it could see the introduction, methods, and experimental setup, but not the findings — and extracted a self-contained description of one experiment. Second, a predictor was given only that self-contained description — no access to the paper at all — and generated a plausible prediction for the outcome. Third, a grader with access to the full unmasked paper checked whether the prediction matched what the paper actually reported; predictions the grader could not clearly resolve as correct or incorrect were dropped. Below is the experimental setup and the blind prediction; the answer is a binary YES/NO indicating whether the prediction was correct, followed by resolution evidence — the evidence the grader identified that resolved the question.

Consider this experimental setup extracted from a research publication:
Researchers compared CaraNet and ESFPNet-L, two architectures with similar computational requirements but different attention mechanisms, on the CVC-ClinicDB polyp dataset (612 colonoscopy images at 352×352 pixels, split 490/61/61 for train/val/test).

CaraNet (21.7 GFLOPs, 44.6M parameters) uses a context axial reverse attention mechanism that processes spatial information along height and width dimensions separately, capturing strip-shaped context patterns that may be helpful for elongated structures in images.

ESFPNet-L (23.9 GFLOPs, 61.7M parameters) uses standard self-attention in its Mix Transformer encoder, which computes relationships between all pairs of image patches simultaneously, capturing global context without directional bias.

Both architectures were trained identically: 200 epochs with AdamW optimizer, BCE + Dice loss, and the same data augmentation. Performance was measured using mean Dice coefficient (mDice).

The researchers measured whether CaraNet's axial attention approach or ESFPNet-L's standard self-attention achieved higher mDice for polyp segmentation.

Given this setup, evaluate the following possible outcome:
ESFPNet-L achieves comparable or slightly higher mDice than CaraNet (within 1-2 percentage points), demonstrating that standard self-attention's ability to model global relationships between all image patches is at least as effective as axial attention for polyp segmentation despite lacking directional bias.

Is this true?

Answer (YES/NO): YES